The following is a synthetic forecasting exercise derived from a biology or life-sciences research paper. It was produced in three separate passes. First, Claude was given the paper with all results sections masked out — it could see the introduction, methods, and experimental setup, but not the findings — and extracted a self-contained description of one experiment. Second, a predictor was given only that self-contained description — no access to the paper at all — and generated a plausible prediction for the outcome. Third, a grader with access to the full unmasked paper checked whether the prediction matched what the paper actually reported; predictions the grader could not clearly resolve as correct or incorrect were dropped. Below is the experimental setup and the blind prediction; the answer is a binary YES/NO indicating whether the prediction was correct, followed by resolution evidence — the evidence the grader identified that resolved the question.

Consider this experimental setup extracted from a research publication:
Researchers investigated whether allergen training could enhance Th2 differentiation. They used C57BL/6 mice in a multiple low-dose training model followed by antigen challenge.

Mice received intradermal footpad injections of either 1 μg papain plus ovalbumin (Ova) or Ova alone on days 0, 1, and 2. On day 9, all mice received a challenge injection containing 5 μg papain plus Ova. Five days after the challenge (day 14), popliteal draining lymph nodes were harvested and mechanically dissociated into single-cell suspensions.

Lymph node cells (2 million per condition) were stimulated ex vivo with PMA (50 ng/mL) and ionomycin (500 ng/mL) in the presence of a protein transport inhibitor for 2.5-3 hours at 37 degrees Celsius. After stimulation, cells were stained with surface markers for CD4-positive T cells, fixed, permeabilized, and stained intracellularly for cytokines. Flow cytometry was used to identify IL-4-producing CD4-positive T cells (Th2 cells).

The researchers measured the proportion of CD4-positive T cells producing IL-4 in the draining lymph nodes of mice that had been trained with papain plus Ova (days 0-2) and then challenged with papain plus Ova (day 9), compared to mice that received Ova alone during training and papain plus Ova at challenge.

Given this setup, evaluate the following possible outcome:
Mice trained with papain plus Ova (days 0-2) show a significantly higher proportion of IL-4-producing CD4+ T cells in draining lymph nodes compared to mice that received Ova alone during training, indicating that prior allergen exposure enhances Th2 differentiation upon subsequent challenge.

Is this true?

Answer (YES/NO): YES